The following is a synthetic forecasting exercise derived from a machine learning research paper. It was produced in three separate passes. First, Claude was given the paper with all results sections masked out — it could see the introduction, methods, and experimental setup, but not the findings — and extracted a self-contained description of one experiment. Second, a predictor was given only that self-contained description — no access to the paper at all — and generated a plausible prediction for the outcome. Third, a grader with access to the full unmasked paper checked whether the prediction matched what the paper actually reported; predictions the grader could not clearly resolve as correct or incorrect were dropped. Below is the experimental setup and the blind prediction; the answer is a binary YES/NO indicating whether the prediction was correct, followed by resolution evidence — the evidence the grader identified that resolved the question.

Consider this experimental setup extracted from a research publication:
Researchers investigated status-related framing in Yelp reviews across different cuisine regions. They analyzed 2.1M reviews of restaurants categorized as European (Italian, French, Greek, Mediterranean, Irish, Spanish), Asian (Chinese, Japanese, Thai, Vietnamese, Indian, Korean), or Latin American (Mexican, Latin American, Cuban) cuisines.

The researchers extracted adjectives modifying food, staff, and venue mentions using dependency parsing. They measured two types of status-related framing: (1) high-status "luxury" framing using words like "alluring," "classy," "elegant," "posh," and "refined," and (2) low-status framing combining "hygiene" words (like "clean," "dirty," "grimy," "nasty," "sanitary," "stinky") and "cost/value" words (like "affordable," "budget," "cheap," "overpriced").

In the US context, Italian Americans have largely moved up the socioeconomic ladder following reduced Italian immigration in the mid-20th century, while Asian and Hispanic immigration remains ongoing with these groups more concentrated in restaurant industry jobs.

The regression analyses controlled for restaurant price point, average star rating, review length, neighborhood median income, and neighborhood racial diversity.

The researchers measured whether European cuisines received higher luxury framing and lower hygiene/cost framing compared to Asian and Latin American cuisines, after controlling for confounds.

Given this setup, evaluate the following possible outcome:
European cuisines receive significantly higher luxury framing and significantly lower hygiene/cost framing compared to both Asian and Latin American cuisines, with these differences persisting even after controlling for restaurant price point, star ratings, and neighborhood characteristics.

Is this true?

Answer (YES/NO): YES